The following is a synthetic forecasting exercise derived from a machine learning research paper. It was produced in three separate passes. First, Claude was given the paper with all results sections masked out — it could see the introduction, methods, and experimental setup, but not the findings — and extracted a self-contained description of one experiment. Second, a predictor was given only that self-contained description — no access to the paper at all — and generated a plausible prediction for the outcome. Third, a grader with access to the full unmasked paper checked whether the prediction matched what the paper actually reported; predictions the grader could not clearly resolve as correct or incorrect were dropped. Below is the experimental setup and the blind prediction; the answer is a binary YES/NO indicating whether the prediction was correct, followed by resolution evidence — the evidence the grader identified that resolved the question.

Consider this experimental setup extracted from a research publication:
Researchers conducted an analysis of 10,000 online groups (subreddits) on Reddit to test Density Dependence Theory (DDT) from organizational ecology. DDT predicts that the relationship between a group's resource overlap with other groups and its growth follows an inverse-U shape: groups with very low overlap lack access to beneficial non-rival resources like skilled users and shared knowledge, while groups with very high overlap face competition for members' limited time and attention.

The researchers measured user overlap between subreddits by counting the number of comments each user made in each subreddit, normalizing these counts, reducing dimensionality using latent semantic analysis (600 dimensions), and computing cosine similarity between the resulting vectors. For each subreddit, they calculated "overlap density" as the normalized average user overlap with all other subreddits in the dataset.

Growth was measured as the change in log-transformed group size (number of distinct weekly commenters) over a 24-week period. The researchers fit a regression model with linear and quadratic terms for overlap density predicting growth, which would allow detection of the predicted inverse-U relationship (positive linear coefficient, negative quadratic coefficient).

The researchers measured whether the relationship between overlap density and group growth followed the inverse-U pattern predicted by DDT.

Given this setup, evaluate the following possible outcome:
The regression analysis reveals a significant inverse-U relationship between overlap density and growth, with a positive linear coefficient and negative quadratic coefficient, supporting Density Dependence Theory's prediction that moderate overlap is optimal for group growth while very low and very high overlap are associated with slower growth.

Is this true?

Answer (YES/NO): YES